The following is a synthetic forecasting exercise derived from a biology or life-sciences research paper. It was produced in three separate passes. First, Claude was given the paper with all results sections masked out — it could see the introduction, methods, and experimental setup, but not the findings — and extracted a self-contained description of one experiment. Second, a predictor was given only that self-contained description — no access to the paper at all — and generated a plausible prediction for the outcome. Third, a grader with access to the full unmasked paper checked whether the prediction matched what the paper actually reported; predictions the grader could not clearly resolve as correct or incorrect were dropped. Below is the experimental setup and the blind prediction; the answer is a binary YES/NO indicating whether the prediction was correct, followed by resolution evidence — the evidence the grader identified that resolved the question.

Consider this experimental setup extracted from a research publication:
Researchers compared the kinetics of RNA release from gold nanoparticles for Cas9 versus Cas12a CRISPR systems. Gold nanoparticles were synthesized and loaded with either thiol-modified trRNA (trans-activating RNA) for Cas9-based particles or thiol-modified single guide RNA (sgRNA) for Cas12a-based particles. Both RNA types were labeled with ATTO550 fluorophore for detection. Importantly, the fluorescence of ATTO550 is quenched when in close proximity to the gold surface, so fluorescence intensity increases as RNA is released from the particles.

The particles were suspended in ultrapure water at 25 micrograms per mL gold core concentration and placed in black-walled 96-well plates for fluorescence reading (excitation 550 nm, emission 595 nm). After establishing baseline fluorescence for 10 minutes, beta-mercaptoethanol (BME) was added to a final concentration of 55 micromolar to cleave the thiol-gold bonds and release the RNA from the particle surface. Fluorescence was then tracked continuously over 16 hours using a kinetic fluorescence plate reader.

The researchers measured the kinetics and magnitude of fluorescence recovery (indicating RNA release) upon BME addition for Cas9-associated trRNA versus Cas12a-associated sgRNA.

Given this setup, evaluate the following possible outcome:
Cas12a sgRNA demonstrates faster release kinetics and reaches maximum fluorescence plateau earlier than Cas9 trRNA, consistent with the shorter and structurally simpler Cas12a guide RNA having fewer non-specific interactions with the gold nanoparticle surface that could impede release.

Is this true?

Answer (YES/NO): NO